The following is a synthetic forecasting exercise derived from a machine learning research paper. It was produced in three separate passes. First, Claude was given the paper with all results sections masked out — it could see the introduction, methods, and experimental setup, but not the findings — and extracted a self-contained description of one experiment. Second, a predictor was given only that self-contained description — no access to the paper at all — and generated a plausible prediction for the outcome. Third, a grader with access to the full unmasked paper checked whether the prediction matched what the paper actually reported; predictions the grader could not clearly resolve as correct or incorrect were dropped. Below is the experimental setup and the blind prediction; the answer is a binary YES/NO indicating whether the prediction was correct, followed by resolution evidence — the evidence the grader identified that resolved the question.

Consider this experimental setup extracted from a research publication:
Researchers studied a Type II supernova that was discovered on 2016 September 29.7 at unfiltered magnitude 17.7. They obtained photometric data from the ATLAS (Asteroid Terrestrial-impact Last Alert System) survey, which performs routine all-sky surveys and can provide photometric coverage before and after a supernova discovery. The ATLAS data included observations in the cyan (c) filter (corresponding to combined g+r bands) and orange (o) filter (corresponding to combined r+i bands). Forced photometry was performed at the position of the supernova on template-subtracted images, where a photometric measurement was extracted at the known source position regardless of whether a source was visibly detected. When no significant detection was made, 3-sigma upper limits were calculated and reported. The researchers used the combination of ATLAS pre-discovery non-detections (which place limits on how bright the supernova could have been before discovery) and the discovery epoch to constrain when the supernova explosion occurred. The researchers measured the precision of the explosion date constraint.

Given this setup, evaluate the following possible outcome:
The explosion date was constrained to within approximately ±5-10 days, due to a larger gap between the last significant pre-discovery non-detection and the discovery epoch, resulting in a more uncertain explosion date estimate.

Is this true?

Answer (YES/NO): YES